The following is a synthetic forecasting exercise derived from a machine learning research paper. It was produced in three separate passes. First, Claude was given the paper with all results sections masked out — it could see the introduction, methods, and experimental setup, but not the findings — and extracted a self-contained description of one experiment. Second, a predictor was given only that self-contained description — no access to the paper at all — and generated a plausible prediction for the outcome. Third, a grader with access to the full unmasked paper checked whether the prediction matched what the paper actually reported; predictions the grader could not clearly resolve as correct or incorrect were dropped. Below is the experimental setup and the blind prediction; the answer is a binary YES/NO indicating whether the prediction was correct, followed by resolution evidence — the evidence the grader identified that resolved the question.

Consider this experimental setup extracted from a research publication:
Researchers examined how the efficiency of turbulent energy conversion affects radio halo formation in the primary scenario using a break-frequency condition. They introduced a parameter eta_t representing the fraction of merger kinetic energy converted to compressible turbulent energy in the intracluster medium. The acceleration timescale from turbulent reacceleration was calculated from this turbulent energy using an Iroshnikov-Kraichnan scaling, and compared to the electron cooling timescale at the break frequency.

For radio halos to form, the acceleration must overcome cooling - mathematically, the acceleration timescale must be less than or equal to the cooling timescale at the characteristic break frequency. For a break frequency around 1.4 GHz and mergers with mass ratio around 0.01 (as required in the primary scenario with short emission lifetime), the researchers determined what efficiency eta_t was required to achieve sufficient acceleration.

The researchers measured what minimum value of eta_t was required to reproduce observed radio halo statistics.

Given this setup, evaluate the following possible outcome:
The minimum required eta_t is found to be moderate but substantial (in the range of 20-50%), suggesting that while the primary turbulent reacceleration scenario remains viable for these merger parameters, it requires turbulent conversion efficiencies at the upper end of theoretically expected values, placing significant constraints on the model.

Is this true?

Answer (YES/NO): NO